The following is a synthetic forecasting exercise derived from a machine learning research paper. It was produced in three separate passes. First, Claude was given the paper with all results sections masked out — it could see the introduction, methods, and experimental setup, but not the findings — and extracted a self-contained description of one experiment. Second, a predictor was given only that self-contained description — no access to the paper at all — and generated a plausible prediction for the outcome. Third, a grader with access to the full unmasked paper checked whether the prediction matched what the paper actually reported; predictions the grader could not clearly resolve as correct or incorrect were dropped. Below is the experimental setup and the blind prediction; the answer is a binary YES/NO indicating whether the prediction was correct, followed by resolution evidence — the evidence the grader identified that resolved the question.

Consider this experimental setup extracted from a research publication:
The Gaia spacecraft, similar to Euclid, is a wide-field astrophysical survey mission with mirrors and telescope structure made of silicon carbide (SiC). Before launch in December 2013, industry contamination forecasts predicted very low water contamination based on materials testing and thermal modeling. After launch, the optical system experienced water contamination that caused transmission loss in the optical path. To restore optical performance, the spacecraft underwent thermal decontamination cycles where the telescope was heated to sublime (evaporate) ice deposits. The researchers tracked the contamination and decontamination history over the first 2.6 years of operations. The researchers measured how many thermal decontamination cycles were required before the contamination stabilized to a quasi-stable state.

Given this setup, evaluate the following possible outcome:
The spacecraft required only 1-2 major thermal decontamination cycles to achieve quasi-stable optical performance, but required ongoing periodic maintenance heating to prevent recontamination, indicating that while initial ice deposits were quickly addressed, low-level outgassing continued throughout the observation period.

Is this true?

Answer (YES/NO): NO